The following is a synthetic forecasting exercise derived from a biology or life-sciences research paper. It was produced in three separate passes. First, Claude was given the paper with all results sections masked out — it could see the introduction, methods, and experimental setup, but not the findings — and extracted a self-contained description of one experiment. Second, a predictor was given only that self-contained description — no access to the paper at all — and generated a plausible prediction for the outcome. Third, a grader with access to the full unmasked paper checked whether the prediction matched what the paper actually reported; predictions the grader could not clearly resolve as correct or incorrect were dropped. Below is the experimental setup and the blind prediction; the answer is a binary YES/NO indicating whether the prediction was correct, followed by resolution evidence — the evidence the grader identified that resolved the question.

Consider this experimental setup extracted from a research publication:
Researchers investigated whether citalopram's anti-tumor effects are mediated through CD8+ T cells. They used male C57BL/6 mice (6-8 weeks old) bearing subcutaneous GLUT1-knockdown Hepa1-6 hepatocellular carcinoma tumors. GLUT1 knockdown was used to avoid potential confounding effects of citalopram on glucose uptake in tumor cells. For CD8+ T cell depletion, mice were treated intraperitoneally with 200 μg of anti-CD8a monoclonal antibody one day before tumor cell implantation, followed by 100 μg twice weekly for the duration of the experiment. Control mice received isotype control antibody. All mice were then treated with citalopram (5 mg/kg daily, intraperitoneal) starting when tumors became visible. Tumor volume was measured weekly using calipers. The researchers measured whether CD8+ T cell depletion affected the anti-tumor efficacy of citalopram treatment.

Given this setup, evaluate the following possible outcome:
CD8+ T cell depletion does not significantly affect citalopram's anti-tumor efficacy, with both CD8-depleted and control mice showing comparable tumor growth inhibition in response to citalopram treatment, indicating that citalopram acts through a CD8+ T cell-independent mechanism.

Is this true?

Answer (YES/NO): NO